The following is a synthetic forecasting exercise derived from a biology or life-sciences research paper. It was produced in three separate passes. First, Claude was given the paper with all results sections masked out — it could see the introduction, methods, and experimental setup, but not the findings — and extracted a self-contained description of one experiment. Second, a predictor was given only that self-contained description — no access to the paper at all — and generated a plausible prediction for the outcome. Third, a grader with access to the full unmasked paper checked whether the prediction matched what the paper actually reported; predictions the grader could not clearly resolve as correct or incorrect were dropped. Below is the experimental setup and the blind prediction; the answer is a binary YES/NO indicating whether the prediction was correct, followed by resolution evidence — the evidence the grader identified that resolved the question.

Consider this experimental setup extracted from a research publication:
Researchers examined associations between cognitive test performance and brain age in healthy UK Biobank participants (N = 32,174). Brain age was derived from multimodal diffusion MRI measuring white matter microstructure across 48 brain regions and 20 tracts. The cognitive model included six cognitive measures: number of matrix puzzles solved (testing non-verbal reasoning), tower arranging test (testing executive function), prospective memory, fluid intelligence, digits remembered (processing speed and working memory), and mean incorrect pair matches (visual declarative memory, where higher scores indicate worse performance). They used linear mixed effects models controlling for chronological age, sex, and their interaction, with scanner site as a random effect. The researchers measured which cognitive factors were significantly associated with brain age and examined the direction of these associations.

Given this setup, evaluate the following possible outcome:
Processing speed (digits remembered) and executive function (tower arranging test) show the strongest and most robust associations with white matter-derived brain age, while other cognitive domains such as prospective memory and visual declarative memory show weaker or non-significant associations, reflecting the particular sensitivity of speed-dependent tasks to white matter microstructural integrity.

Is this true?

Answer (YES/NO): NO